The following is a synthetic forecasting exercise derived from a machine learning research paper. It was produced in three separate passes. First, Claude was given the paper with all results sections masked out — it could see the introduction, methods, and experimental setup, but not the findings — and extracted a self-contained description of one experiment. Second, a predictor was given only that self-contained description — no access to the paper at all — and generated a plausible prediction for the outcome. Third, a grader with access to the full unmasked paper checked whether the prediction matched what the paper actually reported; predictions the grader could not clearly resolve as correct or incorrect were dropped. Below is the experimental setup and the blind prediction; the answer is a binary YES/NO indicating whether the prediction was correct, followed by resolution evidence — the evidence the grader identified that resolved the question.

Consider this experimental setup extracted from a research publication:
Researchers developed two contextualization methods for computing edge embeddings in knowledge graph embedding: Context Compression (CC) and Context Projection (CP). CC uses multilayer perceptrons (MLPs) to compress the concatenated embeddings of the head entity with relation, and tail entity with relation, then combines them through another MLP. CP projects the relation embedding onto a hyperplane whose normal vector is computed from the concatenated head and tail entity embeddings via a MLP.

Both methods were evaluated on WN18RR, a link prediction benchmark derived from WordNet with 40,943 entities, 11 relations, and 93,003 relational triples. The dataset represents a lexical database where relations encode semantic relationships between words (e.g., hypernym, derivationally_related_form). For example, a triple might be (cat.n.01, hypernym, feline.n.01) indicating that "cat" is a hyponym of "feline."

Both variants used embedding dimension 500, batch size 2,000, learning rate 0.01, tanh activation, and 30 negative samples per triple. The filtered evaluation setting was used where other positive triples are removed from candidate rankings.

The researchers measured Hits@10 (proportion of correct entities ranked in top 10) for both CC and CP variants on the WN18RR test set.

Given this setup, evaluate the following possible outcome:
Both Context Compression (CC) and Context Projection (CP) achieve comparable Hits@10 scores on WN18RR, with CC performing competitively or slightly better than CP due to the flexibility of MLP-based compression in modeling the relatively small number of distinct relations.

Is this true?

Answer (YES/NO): YES